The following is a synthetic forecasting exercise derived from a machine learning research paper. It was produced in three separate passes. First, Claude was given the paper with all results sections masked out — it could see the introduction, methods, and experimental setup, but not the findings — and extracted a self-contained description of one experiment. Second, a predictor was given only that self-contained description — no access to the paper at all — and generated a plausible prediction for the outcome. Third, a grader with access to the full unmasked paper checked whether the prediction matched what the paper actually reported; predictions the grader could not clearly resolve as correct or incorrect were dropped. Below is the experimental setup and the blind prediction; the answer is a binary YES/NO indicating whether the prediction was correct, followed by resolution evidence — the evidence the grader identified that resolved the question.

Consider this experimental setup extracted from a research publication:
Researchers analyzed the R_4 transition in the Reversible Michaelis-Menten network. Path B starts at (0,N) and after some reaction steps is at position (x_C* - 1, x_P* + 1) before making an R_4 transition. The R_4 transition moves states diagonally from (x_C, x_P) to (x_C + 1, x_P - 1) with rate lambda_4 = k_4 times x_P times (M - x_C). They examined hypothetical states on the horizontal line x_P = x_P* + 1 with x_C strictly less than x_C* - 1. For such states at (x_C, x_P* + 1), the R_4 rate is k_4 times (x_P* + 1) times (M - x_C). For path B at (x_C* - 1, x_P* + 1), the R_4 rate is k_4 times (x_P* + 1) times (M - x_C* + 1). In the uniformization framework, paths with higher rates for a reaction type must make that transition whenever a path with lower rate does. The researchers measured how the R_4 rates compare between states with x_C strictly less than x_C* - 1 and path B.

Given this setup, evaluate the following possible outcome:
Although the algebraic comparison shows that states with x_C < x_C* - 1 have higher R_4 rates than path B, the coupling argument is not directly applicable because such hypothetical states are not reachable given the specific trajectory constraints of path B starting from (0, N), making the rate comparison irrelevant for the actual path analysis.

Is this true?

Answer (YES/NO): NO